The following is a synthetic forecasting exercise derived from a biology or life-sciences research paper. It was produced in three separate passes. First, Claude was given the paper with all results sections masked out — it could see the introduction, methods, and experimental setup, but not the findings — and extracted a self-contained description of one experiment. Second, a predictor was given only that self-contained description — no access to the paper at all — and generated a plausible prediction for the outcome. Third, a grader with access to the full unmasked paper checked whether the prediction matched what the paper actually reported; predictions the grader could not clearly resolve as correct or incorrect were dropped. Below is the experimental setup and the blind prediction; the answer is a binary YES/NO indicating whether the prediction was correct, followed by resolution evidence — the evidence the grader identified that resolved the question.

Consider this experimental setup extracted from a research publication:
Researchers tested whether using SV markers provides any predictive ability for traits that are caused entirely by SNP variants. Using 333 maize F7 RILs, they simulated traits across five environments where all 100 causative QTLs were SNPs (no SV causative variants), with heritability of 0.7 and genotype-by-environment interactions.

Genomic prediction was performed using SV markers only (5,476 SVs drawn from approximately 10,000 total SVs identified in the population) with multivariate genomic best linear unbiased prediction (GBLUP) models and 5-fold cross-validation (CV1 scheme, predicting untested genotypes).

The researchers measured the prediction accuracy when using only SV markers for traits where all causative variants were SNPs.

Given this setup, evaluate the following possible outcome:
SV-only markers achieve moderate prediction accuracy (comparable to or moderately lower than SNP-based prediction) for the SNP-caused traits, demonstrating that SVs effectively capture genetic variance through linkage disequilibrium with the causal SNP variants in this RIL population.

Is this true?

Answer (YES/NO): YES